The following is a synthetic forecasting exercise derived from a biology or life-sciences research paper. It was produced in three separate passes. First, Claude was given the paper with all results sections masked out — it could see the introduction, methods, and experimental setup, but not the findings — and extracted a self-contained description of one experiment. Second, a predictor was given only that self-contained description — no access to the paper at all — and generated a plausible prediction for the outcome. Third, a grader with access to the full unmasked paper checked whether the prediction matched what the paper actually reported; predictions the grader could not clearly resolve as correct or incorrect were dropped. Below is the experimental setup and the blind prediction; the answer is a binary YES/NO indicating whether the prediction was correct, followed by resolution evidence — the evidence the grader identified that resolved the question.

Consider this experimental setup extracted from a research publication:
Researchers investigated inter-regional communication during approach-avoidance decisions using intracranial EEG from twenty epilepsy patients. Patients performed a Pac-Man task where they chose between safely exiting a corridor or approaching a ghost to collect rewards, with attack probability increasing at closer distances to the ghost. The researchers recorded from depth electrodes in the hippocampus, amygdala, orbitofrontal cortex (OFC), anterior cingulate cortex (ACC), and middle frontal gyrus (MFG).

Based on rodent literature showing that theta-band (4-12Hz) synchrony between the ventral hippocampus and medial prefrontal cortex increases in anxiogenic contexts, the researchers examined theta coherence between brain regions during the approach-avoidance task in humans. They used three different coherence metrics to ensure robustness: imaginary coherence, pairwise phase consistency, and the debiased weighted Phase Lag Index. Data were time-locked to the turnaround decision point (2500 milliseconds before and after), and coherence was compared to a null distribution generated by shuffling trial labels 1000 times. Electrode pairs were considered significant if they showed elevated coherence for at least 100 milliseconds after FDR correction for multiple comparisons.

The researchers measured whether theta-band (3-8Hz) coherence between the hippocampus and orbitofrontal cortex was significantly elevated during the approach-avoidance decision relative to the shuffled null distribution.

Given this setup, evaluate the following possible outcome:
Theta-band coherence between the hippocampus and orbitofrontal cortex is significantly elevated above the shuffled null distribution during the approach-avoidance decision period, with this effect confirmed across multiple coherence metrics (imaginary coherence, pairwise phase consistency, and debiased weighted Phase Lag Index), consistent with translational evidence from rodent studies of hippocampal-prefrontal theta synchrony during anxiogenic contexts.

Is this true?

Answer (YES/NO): YES